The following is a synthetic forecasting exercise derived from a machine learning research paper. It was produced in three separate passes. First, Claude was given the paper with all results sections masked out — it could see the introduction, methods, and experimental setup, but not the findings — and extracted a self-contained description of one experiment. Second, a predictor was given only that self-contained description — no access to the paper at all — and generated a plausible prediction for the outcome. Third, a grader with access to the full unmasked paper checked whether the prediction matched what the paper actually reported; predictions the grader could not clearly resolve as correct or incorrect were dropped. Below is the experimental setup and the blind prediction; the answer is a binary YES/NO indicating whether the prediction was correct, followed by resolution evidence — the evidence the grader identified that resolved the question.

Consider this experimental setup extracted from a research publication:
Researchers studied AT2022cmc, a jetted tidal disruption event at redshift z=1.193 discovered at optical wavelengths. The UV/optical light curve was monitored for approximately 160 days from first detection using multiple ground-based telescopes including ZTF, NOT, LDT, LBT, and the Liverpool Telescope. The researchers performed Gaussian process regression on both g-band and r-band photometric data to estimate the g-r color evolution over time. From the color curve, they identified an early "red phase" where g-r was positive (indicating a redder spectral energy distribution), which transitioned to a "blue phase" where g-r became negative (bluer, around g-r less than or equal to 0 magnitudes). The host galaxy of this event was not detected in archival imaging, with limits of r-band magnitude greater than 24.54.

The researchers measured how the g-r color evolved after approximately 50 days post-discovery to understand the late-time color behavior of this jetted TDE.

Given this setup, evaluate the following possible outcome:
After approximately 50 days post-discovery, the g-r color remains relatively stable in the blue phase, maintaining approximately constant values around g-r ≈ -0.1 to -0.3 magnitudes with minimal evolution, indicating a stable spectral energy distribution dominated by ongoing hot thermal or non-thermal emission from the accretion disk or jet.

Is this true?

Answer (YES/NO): NO